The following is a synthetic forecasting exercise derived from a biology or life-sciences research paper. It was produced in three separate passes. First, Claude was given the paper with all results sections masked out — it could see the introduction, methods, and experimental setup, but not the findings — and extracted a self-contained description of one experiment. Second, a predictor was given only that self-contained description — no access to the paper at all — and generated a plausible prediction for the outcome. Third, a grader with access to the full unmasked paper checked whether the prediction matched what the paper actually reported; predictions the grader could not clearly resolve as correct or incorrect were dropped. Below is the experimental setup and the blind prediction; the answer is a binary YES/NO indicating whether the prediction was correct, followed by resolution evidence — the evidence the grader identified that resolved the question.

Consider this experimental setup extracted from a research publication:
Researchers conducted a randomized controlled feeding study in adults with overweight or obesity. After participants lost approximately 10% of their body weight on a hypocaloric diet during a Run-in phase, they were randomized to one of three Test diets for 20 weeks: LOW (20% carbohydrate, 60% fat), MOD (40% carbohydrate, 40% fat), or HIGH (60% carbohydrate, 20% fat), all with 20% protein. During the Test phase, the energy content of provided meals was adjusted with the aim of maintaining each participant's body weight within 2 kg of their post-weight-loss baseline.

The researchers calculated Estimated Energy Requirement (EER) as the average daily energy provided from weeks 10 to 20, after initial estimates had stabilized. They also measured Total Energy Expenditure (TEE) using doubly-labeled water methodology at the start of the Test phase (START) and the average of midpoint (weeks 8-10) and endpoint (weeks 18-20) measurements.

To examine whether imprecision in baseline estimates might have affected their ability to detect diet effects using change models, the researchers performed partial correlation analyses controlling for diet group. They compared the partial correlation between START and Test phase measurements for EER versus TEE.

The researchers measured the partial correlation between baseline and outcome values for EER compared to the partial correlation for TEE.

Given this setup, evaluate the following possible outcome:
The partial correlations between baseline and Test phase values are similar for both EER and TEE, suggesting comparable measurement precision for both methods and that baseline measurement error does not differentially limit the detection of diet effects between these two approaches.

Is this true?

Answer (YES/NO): NO